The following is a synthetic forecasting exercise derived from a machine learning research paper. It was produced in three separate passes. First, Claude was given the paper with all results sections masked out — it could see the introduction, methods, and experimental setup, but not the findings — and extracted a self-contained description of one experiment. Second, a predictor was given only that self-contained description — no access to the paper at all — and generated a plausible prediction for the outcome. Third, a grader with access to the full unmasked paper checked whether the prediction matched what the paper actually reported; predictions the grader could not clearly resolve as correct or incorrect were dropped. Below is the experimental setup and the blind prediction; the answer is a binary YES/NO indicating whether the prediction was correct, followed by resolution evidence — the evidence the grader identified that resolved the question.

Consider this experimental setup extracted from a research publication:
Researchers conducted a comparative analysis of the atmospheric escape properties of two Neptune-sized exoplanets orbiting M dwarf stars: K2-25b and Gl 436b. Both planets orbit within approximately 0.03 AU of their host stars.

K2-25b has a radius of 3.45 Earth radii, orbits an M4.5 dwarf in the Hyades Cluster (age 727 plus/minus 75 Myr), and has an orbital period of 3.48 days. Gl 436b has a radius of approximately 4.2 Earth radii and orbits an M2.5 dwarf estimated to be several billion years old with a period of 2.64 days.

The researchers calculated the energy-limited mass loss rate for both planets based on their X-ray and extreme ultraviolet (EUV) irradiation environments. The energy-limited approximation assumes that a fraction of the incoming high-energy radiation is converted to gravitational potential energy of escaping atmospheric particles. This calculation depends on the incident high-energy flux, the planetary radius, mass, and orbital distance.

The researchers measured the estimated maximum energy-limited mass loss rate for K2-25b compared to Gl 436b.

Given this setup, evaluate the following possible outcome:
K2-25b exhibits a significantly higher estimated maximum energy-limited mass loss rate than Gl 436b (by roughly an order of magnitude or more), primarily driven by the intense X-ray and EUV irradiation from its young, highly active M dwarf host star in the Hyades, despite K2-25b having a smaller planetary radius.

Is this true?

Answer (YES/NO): NO